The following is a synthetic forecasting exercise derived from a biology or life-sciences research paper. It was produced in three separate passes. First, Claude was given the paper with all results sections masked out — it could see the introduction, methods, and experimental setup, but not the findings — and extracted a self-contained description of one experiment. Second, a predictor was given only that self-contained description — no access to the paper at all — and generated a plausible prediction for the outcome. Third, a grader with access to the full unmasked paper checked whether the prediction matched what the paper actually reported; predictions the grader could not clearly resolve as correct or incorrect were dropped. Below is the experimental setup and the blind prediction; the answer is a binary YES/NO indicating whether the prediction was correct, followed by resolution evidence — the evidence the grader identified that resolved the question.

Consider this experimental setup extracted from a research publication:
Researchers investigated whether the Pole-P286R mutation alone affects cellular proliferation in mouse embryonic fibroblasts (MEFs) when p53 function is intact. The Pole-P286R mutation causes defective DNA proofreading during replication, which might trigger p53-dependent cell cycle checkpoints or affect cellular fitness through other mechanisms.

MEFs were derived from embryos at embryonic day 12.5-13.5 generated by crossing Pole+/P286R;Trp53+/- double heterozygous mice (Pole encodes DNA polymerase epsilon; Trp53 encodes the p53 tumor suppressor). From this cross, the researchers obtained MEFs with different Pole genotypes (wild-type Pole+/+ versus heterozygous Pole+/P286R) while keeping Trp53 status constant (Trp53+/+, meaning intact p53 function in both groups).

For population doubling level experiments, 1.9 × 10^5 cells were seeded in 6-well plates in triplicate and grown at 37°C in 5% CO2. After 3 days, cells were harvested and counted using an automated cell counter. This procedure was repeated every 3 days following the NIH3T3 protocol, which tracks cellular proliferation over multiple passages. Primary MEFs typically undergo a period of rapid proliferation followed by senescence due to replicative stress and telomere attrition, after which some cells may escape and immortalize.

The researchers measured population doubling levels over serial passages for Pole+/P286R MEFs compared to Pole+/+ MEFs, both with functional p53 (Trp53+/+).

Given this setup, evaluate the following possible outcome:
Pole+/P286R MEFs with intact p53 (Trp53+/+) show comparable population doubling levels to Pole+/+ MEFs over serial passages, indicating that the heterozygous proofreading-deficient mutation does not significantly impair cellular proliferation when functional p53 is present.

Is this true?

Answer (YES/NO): YES